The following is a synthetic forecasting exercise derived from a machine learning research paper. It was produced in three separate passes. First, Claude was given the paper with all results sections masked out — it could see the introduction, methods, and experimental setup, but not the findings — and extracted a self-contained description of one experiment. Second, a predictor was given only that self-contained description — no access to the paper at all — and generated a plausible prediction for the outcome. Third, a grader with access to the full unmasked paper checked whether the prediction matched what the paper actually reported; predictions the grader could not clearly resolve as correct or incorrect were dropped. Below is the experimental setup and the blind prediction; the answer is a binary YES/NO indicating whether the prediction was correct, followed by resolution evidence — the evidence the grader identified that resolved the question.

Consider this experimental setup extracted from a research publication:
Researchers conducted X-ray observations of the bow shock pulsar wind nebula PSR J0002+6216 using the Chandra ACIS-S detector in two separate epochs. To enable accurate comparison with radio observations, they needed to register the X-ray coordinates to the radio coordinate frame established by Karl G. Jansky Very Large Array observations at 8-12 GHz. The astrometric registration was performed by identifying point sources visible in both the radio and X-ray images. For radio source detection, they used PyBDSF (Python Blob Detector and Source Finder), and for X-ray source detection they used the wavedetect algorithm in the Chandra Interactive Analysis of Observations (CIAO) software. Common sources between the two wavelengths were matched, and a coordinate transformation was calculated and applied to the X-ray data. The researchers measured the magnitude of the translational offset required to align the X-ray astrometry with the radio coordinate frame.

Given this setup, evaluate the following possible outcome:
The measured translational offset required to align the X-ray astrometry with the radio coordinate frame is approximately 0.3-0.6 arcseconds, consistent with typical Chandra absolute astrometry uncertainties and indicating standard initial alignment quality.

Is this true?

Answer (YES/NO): NO